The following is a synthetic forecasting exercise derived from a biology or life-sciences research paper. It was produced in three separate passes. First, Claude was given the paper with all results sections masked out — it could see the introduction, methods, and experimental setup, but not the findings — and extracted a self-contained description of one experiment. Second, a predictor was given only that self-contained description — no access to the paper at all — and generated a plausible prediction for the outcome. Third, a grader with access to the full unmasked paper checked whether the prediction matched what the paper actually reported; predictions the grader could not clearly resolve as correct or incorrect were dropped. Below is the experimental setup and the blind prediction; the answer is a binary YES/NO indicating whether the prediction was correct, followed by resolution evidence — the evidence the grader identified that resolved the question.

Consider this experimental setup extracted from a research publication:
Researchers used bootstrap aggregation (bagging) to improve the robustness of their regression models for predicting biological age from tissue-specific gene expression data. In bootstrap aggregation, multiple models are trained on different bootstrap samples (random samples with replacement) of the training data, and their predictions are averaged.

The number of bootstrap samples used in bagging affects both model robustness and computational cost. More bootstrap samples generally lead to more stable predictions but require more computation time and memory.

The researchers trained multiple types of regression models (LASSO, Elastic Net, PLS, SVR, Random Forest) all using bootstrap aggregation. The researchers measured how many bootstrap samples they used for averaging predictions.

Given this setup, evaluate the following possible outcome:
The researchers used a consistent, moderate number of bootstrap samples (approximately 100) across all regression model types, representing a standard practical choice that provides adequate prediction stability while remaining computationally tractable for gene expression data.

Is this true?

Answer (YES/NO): NO